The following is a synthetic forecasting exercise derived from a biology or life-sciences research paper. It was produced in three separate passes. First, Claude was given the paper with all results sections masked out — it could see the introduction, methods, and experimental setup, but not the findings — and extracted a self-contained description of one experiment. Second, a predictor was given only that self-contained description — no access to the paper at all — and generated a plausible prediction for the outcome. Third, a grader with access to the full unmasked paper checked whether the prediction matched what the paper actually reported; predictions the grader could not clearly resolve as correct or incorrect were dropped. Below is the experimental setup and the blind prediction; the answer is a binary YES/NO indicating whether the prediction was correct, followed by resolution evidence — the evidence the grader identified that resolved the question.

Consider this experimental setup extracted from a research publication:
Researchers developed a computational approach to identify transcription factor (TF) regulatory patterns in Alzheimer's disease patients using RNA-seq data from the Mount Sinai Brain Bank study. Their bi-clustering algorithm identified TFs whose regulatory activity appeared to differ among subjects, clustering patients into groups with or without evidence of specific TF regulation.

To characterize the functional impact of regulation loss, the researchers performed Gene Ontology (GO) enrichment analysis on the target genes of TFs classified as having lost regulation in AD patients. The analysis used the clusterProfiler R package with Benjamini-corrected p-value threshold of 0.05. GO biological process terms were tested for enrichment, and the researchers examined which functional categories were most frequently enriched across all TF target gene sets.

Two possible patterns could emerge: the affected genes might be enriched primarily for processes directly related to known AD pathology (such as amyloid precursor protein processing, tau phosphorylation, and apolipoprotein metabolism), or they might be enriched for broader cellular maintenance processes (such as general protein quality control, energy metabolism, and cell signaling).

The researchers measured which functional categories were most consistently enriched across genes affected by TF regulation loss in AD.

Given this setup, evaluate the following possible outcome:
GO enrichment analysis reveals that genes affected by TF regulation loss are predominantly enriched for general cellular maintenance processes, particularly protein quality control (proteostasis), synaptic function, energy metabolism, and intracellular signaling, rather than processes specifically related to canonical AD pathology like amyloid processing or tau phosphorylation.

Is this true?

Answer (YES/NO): NO